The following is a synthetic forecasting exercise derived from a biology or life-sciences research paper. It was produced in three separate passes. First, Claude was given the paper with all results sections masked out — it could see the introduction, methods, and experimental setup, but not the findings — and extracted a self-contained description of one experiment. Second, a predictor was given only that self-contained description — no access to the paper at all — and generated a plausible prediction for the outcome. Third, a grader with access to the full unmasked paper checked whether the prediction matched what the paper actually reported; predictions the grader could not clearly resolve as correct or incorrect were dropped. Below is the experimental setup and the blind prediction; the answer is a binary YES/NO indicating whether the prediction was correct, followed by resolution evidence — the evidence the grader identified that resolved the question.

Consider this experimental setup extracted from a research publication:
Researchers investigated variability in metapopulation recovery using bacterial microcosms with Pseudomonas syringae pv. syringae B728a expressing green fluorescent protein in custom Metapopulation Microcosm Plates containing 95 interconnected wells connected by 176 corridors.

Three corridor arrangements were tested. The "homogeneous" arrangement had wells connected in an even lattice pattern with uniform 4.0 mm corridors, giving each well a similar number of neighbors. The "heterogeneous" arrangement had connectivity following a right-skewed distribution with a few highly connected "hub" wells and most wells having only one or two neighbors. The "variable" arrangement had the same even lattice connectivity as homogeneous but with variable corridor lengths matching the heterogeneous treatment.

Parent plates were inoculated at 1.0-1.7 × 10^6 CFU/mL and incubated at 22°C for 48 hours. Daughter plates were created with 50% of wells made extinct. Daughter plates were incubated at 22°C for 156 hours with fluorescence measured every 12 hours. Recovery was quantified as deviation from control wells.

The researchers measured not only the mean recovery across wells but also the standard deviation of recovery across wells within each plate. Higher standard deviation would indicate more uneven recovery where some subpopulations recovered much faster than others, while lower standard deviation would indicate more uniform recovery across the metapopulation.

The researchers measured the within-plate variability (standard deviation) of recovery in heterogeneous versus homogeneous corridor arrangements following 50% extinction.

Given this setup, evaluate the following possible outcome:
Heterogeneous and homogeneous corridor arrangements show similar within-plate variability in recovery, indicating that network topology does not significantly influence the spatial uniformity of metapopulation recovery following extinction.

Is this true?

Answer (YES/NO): NO